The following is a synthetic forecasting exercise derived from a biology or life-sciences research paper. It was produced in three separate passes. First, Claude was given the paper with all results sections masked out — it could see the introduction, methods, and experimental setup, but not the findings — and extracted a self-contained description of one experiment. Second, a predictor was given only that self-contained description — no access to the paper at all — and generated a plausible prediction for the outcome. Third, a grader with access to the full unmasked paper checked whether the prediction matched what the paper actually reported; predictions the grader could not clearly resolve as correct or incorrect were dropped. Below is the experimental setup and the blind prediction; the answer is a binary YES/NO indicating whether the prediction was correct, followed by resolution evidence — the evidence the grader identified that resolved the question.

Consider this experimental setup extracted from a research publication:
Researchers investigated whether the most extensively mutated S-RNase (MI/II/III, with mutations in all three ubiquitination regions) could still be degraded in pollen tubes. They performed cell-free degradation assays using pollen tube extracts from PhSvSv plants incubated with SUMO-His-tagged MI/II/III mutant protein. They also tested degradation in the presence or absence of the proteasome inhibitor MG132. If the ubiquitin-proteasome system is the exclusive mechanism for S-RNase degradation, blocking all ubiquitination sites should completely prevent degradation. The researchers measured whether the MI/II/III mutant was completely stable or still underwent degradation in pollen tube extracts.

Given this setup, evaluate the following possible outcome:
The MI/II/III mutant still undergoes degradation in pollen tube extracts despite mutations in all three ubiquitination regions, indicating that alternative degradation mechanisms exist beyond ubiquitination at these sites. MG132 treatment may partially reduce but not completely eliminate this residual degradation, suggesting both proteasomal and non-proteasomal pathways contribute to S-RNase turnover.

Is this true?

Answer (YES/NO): YES